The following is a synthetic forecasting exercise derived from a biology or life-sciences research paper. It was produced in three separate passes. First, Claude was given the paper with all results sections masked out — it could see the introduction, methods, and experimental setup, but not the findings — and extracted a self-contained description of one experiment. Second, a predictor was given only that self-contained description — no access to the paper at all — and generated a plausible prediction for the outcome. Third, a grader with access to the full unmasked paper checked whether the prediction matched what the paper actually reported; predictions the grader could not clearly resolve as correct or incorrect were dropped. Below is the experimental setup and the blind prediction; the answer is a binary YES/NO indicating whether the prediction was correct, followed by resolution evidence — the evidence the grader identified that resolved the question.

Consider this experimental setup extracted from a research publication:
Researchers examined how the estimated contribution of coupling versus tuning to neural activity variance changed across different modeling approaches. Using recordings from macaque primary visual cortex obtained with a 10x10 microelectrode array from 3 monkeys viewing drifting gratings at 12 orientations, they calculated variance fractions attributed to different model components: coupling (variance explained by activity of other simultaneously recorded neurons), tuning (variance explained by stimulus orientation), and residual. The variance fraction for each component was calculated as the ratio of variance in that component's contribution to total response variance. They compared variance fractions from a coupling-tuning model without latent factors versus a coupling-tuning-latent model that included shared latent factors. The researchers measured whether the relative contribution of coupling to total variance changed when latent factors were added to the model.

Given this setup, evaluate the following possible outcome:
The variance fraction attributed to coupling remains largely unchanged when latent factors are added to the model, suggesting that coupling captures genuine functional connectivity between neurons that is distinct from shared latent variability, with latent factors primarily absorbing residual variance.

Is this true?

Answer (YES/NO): NO